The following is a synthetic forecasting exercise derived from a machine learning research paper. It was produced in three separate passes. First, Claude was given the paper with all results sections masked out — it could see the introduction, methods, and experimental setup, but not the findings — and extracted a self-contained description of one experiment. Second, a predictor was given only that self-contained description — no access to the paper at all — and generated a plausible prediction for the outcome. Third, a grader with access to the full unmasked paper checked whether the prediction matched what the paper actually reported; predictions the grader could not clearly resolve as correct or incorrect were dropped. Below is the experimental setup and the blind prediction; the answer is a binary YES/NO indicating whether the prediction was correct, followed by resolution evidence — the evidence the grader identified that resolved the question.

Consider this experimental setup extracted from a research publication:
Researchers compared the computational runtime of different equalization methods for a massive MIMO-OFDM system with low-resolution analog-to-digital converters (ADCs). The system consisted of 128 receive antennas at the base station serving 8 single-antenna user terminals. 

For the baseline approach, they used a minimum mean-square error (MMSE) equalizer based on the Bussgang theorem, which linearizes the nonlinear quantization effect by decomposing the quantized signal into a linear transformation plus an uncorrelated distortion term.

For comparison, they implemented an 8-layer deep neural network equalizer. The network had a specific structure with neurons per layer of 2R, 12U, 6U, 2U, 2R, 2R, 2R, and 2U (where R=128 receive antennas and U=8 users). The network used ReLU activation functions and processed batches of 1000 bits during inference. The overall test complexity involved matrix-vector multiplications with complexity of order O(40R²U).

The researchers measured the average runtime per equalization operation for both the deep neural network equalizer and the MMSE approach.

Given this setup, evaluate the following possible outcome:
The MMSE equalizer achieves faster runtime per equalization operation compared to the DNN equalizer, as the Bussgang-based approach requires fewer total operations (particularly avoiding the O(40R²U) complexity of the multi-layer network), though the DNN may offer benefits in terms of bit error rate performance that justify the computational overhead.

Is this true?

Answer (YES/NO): YES